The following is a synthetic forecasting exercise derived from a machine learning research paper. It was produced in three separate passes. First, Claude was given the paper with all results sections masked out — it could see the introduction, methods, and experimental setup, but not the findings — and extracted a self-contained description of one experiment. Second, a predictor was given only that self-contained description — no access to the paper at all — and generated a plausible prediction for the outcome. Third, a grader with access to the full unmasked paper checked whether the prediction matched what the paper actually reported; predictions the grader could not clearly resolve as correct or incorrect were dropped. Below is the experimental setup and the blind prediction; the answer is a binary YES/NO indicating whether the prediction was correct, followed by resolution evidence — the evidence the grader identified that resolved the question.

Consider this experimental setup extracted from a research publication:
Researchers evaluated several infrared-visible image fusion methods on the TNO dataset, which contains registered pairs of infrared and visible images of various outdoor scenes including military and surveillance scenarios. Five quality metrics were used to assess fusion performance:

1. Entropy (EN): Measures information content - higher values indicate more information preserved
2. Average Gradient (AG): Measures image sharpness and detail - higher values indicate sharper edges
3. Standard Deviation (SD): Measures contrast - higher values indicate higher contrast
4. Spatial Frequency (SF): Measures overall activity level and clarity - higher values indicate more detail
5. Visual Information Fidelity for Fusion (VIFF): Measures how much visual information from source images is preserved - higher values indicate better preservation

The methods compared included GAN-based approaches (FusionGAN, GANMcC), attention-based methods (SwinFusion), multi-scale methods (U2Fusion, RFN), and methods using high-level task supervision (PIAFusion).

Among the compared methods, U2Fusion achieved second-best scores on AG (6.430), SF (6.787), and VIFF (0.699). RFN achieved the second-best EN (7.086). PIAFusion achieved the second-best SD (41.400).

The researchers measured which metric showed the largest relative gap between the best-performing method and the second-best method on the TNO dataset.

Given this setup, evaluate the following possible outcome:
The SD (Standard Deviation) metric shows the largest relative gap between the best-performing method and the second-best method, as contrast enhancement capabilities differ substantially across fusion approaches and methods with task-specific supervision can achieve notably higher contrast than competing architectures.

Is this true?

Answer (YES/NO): NO